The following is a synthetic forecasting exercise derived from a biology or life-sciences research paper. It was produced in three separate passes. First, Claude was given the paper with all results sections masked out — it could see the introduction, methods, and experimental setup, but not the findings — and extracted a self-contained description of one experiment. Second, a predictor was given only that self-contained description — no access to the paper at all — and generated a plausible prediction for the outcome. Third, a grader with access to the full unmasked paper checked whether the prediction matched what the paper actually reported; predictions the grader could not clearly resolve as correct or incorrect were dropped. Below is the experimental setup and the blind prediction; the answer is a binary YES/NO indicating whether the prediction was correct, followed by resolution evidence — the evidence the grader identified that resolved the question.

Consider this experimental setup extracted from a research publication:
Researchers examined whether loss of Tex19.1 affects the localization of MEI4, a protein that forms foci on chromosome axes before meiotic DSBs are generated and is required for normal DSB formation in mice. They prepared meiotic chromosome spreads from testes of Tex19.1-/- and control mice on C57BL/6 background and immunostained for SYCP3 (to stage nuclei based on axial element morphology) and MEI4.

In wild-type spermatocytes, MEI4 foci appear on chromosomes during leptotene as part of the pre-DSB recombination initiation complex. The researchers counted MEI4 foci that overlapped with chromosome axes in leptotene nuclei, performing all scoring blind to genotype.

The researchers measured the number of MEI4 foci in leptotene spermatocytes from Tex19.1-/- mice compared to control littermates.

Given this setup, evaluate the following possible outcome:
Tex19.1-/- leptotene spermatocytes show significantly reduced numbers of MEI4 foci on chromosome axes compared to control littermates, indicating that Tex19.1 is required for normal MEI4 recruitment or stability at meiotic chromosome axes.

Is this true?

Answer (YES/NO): NO